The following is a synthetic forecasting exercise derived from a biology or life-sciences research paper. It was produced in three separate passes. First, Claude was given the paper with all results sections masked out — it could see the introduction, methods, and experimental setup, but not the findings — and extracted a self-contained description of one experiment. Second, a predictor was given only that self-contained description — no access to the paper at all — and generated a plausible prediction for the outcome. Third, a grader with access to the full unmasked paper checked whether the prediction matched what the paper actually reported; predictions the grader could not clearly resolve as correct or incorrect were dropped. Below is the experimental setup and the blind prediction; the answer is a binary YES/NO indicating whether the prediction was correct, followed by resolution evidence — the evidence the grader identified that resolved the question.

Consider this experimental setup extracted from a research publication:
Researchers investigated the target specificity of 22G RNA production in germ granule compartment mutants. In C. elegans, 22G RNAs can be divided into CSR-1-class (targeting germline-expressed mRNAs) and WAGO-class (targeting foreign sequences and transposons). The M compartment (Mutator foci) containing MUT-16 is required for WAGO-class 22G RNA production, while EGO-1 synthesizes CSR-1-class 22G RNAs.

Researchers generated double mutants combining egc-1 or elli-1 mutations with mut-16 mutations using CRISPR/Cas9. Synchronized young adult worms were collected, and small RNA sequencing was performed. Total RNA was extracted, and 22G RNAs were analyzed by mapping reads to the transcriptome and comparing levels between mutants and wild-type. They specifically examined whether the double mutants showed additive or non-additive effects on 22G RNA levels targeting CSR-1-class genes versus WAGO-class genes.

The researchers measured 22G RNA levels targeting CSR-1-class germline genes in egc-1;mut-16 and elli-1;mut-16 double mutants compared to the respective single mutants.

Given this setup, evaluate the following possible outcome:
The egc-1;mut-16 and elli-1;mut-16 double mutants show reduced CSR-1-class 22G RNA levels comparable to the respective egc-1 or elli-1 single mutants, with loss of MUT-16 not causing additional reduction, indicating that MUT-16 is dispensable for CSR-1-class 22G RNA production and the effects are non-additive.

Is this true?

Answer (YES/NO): YES